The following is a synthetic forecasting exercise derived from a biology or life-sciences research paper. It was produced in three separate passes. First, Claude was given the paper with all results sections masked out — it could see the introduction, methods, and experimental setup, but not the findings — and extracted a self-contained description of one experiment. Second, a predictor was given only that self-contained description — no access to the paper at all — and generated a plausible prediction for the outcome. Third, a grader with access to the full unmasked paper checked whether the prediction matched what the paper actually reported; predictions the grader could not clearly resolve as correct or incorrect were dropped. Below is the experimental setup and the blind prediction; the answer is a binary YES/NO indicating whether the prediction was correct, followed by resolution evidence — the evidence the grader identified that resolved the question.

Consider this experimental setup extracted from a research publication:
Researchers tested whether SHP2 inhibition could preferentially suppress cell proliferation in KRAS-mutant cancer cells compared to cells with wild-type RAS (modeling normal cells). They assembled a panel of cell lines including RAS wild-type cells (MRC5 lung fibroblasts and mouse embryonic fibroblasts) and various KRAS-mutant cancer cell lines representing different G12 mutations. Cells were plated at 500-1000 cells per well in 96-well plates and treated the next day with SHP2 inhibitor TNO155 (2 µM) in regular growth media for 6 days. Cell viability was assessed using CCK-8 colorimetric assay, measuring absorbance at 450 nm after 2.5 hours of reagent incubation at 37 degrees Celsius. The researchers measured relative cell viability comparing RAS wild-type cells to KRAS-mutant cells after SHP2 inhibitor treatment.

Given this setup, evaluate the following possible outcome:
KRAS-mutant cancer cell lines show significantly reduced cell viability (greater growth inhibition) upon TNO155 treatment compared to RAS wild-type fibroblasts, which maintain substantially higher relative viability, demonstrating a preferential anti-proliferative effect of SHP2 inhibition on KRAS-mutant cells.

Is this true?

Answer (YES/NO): NO